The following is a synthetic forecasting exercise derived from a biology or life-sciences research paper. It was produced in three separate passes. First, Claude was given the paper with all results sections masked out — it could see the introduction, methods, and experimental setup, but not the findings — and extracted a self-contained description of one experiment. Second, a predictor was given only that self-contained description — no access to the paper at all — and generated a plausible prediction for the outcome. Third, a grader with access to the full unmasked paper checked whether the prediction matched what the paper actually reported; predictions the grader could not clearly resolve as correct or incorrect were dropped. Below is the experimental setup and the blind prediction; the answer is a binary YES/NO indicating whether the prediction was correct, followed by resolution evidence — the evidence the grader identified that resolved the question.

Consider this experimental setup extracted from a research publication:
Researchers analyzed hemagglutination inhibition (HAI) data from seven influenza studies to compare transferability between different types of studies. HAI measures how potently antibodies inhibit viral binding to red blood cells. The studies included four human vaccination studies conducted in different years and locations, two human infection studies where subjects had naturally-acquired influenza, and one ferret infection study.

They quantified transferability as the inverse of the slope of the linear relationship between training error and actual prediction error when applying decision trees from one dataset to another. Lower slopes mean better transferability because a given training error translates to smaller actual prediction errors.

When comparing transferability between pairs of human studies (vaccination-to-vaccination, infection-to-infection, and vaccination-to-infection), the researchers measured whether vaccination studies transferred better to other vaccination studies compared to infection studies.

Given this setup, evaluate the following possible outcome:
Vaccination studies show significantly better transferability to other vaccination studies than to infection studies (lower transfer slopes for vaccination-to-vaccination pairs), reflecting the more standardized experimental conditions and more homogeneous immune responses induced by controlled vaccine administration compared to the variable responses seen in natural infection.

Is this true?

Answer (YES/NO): NO